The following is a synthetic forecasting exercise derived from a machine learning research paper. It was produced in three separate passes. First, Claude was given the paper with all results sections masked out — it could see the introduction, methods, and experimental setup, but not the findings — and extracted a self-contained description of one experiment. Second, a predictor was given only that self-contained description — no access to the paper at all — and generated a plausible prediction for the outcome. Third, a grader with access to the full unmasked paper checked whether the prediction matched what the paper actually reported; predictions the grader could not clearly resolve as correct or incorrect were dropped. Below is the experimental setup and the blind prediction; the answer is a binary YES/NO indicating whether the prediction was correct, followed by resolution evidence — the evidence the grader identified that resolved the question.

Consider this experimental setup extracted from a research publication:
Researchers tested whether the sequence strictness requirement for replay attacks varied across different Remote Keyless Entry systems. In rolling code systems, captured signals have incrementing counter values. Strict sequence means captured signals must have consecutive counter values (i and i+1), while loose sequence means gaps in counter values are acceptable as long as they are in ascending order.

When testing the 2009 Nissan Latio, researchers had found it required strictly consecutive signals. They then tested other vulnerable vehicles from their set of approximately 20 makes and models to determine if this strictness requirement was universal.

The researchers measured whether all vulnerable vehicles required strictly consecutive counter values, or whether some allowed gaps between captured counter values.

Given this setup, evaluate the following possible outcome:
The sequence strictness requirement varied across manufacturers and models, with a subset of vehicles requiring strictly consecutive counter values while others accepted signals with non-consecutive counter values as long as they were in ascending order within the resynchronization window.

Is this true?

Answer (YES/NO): YES